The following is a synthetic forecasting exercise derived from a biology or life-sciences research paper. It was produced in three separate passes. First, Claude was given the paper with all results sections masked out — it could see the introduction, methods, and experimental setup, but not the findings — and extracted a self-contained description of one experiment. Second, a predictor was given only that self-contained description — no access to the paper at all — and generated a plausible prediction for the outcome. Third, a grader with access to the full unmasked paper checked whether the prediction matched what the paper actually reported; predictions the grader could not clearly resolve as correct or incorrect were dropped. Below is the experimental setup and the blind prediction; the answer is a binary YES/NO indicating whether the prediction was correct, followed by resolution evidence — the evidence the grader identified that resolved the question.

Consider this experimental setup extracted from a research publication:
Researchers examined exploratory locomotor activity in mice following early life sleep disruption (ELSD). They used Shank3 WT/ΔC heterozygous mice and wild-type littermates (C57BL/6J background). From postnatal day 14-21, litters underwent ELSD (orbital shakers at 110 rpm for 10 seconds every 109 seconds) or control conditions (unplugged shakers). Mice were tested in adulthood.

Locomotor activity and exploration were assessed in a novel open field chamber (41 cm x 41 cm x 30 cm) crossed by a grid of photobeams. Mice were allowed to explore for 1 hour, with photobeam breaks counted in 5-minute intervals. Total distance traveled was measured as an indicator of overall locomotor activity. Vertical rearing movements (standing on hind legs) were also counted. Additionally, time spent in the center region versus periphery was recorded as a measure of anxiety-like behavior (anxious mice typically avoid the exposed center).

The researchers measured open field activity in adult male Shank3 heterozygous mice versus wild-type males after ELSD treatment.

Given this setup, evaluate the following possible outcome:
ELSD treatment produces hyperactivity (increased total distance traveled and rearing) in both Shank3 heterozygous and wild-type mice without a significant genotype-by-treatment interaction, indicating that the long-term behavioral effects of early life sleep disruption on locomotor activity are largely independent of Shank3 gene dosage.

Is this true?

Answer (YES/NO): NO